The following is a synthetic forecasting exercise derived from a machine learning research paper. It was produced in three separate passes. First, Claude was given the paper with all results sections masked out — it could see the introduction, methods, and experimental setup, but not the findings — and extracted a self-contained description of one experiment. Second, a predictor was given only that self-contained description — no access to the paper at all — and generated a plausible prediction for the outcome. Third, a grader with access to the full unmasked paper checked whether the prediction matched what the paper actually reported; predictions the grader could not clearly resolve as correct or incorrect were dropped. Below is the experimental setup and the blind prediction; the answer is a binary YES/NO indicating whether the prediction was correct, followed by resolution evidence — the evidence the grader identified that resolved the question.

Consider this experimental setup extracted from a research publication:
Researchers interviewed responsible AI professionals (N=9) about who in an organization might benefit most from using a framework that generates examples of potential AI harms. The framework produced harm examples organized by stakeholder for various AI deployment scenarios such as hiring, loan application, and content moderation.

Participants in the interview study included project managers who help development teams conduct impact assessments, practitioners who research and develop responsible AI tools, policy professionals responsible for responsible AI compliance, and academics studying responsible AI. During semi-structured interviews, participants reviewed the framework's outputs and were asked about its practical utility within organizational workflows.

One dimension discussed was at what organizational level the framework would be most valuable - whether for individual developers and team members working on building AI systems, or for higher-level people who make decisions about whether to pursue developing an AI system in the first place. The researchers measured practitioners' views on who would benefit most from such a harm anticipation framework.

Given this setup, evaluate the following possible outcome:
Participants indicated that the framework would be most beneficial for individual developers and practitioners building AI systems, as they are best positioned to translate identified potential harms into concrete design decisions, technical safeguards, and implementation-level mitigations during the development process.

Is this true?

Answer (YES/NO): NO